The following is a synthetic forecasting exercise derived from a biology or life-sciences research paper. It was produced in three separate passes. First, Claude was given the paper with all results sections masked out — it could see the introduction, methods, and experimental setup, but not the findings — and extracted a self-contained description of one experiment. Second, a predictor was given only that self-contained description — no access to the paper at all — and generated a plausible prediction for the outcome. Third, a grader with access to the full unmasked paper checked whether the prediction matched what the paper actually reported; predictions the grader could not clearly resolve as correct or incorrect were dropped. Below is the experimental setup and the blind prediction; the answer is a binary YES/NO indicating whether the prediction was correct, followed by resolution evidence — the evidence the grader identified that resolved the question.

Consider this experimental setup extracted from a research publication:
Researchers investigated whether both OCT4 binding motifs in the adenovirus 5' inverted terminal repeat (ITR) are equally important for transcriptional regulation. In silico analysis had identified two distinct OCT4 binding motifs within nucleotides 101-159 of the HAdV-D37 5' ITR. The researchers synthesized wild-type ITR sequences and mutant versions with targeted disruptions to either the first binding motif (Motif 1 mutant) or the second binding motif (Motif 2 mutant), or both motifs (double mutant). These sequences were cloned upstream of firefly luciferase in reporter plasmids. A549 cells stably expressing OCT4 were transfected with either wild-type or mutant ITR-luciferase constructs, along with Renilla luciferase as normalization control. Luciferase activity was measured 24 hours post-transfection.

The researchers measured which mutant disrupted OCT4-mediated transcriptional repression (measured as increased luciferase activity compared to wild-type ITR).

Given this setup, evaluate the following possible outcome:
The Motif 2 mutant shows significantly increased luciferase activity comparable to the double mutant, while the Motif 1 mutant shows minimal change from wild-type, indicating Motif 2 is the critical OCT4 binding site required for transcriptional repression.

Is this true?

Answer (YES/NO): NO